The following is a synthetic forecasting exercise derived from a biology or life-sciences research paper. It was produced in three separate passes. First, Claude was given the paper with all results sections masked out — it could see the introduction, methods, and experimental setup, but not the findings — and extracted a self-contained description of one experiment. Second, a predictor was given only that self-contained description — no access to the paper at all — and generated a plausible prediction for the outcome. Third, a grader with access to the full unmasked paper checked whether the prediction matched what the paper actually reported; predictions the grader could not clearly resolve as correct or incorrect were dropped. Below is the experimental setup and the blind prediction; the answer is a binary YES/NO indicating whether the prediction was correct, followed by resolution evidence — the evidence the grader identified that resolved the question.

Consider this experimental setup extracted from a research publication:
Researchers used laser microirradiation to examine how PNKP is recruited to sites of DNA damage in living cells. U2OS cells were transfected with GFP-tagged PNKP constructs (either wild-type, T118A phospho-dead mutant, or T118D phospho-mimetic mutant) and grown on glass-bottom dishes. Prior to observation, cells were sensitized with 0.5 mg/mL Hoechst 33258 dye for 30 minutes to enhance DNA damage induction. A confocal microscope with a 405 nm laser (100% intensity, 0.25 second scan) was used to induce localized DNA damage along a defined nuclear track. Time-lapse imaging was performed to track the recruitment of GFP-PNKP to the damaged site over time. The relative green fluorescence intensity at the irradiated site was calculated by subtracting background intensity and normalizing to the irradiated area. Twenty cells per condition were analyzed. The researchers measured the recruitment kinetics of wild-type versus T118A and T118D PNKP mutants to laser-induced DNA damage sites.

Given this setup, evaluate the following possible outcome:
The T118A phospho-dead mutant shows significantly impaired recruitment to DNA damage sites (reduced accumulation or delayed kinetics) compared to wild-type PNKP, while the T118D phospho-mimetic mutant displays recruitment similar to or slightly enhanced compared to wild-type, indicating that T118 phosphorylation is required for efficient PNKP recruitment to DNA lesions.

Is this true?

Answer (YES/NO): YES